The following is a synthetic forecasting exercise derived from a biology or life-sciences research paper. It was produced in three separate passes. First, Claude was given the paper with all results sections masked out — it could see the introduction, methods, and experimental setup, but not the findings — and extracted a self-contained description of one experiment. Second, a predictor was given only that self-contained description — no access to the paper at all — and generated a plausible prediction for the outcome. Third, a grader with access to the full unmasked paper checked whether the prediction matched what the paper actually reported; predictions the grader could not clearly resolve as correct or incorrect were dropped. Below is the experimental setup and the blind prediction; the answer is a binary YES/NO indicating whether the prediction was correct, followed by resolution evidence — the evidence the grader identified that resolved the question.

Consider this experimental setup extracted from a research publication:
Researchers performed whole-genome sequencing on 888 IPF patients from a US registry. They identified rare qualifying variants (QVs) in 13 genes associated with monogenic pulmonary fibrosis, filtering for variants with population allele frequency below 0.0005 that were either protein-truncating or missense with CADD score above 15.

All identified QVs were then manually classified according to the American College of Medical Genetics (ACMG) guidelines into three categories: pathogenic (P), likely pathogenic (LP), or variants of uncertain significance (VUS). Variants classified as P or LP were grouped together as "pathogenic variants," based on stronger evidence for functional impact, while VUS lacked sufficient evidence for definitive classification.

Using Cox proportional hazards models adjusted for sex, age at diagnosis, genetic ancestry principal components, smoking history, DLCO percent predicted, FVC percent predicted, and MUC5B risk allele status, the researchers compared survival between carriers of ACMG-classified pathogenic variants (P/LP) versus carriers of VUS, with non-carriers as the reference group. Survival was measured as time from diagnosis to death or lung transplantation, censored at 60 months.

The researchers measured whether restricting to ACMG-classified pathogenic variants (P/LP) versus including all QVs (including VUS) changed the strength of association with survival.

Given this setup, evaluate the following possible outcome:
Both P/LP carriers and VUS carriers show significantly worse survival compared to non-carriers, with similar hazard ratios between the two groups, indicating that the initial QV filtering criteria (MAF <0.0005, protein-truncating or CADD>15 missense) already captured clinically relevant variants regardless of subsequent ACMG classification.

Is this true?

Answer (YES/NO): NO